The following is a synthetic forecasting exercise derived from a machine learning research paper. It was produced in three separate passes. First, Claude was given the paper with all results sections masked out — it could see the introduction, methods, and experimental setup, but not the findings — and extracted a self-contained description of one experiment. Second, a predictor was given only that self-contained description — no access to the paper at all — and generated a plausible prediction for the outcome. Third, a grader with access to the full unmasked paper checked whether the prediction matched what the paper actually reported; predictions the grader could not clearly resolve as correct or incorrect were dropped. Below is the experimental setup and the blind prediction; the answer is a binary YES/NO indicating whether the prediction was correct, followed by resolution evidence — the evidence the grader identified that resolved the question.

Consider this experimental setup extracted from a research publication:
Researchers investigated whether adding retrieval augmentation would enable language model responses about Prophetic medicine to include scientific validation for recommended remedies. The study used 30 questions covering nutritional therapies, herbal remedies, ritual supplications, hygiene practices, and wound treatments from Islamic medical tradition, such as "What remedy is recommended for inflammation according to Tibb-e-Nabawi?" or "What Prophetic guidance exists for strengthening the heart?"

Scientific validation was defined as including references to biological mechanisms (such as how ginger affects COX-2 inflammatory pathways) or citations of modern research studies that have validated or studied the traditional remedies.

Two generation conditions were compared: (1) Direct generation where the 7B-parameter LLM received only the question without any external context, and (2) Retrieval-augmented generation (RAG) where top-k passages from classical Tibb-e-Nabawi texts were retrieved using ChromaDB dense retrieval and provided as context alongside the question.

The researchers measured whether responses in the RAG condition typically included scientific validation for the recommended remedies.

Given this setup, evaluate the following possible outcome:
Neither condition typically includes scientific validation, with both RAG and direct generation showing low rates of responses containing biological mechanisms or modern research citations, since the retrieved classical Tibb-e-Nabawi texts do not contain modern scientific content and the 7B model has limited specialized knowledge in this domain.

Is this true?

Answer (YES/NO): YES